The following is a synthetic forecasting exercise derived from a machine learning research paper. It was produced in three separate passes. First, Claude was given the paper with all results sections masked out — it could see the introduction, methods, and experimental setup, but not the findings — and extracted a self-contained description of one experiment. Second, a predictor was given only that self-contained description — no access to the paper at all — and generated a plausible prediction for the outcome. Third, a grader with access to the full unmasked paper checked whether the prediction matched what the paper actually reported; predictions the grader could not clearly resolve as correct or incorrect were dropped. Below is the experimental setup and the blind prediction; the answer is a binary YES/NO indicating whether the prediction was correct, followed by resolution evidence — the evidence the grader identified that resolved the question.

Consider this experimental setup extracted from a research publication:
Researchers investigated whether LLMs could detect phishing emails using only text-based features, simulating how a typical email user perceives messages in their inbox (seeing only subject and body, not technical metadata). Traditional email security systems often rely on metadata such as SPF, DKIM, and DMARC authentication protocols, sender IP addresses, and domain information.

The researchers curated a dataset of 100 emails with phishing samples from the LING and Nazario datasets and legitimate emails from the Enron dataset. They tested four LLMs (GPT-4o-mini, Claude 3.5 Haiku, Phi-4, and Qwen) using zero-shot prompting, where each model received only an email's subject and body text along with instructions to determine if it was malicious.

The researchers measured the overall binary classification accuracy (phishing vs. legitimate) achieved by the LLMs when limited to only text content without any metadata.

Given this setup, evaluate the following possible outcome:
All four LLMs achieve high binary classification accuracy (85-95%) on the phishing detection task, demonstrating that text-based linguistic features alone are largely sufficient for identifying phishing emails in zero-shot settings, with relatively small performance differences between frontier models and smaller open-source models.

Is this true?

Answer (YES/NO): NO